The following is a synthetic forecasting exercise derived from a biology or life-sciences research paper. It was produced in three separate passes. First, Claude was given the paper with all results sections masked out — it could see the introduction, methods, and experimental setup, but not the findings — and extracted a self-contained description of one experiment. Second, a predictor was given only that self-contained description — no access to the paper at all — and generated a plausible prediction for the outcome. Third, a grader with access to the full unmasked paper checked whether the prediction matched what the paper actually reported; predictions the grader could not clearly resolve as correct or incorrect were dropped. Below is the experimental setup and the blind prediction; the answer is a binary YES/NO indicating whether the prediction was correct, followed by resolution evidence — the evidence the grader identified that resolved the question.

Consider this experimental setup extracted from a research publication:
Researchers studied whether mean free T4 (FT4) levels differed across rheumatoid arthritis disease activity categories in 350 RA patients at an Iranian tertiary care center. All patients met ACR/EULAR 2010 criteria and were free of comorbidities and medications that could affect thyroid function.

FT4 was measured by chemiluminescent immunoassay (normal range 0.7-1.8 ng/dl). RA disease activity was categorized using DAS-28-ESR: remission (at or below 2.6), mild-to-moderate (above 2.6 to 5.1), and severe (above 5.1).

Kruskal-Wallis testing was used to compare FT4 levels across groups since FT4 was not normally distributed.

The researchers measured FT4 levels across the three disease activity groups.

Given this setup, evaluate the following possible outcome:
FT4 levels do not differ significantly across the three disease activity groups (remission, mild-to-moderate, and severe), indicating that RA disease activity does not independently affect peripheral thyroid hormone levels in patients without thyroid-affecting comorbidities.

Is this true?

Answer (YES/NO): YES